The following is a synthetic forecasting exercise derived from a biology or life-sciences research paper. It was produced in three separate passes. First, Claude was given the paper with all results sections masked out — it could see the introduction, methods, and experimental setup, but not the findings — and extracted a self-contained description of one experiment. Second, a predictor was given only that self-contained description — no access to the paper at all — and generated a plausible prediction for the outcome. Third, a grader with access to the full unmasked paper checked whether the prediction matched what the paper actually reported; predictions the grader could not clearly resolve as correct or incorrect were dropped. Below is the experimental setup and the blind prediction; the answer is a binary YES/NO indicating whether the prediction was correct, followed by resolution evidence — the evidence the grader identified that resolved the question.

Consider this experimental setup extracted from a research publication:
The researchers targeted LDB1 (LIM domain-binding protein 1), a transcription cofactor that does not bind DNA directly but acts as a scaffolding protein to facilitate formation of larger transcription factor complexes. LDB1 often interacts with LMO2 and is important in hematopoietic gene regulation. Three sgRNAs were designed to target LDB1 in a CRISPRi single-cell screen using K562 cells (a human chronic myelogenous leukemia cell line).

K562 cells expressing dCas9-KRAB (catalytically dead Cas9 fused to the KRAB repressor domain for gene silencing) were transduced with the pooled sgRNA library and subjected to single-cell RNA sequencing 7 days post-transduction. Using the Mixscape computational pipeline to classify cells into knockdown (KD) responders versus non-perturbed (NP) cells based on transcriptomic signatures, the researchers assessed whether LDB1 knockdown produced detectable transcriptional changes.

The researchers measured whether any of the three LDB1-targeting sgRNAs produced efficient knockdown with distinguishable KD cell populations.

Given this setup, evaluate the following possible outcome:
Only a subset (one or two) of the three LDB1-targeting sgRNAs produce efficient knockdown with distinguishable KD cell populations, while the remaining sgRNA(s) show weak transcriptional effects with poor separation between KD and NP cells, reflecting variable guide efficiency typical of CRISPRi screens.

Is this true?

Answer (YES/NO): NO